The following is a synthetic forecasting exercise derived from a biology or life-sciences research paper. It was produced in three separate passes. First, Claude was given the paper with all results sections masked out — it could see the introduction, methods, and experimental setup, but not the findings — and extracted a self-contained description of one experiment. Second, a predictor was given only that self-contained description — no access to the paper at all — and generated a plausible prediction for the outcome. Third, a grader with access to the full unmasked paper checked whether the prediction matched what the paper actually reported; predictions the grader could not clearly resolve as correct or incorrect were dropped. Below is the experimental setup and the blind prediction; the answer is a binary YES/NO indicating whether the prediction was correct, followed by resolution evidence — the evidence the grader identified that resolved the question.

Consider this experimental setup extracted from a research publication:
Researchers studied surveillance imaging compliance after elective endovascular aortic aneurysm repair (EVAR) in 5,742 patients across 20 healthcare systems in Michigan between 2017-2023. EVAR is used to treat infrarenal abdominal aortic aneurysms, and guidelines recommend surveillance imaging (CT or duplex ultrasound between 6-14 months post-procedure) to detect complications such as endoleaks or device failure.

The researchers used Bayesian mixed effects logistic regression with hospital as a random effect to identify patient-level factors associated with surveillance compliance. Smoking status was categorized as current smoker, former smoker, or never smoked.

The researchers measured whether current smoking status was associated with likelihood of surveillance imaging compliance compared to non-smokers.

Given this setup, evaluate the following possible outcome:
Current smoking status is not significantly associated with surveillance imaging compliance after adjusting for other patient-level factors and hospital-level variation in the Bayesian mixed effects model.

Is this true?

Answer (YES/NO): YES